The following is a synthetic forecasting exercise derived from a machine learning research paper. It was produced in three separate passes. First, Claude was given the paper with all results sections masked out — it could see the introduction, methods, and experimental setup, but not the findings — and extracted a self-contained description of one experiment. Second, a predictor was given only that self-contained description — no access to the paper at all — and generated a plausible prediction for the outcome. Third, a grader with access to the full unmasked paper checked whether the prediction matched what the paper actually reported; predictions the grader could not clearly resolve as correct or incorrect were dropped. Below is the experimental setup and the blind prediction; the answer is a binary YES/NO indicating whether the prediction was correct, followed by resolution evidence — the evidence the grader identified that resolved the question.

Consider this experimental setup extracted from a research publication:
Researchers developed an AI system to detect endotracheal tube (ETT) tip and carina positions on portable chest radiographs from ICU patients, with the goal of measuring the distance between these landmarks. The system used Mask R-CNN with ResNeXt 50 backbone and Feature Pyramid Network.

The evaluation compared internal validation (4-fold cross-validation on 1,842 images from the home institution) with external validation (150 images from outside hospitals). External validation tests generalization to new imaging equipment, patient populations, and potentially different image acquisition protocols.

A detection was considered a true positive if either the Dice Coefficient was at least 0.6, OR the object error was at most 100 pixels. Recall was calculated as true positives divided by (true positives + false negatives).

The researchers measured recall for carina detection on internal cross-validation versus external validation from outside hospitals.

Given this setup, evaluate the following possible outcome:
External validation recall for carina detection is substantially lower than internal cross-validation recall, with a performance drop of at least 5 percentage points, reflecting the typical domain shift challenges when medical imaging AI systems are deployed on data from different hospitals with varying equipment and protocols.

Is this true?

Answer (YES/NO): NO